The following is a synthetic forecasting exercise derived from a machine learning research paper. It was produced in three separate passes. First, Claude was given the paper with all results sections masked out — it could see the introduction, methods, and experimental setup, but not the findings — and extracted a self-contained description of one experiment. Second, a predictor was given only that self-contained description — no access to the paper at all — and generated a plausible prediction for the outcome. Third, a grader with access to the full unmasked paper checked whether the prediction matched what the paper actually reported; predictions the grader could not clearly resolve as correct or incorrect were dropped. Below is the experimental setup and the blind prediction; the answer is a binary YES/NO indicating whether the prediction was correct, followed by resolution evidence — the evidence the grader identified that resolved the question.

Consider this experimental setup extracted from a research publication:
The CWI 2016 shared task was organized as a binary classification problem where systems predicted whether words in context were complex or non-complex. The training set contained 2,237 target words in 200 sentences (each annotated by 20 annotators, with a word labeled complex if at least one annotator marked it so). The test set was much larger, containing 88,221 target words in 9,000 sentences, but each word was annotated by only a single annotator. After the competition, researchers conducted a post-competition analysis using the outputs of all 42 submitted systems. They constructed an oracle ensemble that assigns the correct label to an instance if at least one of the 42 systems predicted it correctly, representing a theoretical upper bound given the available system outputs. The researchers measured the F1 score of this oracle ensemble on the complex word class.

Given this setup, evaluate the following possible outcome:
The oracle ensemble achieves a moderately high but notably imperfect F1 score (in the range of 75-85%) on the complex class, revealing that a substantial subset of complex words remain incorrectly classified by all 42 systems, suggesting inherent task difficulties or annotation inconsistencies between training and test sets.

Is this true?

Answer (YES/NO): NO